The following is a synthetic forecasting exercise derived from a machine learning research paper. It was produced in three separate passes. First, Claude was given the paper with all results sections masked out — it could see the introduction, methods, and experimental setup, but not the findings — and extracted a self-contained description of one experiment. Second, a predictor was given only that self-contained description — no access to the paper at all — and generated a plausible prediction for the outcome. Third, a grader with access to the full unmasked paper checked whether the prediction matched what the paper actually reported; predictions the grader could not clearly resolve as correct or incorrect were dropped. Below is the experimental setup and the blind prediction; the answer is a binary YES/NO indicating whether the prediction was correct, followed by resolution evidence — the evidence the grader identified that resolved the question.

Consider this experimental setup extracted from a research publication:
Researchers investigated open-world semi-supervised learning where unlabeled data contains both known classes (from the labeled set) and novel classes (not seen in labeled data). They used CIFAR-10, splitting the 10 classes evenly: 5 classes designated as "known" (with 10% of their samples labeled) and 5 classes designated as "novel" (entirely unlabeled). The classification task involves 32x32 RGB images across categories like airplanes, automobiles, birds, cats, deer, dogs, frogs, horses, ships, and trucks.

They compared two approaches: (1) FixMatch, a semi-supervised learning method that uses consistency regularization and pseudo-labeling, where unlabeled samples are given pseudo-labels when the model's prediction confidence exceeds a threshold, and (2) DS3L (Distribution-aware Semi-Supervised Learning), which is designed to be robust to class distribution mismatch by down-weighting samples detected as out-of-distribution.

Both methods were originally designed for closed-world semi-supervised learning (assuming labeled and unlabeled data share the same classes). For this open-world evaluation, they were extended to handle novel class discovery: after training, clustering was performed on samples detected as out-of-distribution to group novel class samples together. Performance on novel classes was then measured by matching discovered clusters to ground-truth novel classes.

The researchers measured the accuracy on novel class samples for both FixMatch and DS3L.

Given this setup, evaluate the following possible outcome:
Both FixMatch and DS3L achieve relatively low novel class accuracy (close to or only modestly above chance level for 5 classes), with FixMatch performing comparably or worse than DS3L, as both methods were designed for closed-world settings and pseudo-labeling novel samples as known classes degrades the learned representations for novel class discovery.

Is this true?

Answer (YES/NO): NO